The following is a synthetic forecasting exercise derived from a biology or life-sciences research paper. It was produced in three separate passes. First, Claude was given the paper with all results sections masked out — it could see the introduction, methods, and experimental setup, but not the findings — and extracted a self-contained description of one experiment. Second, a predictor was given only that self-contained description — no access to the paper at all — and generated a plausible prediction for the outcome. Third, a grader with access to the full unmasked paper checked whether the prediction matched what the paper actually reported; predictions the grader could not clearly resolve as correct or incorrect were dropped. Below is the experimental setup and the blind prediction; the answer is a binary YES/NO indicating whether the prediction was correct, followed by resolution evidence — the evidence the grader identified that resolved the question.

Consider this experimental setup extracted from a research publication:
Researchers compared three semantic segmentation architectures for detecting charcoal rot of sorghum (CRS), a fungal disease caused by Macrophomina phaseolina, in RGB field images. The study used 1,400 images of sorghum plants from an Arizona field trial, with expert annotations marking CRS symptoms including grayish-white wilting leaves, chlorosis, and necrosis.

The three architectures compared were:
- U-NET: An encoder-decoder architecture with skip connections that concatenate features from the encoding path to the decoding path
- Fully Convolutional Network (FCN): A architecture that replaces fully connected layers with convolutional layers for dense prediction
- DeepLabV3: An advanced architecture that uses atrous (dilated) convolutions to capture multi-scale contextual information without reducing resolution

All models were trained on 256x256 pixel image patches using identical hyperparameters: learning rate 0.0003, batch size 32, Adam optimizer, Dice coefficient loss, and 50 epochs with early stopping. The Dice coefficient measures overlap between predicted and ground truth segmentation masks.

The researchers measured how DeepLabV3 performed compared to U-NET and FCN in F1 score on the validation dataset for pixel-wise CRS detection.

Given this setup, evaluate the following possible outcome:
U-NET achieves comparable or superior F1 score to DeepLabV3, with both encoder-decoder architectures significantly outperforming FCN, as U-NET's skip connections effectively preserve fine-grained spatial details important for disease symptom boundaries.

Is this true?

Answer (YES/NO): NO